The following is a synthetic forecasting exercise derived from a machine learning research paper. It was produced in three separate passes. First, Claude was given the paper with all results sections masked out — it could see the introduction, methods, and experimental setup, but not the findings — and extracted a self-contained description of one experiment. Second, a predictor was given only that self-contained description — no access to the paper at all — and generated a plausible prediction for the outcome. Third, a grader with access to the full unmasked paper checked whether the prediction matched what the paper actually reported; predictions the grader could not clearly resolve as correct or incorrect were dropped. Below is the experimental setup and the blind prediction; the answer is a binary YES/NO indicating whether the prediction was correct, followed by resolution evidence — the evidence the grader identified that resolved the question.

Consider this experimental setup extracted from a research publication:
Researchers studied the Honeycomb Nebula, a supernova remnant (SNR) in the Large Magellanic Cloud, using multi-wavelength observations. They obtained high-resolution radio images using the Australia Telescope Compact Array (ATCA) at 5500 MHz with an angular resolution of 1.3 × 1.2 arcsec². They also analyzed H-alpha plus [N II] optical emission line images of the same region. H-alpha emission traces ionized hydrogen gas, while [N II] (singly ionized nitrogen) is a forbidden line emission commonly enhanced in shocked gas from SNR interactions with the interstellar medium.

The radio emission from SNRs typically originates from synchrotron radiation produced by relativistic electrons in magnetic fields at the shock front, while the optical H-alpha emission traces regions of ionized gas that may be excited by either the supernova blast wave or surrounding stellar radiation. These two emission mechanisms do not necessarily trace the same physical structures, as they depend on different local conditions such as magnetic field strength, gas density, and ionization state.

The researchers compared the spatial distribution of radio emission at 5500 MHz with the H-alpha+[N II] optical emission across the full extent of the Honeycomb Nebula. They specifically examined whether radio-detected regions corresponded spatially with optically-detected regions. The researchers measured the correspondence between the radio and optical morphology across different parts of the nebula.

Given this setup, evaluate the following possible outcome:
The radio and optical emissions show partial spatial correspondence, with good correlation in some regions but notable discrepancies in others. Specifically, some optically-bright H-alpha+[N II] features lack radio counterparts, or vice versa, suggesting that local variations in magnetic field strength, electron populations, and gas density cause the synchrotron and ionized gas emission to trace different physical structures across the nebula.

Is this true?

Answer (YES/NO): YES